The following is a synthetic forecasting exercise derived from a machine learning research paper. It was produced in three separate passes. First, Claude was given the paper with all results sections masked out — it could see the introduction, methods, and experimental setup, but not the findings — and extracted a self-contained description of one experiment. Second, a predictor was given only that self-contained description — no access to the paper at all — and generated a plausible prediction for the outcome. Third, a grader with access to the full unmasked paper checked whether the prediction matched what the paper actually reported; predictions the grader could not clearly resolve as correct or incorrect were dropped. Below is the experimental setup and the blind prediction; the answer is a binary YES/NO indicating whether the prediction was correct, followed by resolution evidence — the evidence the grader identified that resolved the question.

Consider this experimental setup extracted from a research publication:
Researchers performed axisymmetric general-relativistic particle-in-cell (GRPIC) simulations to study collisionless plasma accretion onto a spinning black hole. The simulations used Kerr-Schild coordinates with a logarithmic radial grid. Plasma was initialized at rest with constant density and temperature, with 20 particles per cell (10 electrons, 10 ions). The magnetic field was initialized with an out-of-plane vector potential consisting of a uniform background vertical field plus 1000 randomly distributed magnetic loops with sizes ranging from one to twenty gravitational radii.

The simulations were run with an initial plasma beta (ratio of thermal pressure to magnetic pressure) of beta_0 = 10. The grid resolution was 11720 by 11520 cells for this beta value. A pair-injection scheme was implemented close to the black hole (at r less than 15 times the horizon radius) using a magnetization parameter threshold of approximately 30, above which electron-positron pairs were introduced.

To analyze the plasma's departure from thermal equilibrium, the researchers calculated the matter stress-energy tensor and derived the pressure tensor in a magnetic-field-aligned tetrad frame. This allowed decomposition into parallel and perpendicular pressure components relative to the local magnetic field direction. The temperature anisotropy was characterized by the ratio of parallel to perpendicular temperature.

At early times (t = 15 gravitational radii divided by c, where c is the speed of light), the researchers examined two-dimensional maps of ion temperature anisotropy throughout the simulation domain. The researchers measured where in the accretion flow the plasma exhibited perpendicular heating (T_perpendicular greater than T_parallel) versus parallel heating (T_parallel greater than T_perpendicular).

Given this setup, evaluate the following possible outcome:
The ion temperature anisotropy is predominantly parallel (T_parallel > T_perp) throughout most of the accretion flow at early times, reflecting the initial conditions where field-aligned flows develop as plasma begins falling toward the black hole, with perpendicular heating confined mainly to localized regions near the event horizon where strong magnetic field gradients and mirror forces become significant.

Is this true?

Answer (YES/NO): NO